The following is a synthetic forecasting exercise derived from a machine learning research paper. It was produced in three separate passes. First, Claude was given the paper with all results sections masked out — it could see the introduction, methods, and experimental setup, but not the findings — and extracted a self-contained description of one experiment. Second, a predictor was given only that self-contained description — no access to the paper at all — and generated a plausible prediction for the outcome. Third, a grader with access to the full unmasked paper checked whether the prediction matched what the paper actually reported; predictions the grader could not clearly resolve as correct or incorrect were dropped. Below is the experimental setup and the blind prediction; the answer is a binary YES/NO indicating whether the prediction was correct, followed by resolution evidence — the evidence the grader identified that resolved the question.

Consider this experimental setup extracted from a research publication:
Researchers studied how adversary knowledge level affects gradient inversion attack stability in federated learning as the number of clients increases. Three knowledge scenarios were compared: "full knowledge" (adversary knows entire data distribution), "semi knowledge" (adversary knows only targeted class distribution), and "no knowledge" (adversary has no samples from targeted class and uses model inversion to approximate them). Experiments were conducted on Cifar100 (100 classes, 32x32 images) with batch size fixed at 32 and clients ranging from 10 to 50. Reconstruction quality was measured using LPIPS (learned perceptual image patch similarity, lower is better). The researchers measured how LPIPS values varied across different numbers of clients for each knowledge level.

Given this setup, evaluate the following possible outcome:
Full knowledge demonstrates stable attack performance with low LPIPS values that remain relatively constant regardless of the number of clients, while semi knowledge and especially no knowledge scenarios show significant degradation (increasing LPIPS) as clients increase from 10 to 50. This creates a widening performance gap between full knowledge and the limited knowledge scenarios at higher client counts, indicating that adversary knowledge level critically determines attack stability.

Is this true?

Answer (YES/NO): NO